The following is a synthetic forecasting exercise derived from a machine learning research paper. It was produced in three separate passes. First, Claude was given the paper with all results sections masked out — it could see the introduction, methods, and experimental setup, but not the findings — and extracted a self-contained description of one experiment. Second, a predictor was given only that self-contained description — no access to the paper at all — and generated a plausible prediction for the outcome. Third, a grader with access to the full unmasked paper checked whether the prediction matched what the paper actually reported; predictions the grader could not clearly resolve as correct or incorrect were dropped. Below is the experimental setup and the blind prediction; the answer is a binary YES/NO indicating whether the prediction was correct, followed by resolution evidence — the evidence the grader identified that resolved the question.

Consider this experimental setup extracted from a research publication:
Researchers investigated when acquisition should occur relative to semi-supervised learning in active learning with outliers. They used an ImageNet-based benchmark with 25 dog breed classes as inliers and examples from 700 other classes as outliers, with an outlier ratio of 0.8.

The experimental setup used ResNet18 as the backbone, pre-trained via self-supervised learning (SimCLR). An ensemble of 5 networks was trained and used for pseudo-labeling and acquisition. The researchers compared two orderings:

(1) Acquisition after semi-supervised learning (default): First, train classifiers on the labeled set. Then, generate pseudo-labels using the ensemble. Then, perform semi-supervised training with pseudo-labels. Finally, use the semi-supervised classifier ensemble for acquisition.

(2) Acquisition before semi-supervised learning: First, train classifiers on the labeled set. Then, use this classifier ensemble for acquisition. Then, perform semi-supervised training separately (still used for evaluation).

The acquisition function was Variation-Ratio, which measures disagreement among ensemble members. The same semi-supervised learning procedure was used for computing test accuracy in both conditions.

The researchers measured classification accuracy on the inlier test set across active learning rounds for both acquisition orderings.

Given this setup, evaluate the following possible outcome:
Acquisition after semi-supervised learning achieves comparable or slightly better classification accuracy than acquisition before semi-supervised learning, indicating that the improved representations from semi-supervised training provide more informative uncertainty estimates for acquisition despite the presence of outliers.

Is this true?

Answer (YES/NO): YES